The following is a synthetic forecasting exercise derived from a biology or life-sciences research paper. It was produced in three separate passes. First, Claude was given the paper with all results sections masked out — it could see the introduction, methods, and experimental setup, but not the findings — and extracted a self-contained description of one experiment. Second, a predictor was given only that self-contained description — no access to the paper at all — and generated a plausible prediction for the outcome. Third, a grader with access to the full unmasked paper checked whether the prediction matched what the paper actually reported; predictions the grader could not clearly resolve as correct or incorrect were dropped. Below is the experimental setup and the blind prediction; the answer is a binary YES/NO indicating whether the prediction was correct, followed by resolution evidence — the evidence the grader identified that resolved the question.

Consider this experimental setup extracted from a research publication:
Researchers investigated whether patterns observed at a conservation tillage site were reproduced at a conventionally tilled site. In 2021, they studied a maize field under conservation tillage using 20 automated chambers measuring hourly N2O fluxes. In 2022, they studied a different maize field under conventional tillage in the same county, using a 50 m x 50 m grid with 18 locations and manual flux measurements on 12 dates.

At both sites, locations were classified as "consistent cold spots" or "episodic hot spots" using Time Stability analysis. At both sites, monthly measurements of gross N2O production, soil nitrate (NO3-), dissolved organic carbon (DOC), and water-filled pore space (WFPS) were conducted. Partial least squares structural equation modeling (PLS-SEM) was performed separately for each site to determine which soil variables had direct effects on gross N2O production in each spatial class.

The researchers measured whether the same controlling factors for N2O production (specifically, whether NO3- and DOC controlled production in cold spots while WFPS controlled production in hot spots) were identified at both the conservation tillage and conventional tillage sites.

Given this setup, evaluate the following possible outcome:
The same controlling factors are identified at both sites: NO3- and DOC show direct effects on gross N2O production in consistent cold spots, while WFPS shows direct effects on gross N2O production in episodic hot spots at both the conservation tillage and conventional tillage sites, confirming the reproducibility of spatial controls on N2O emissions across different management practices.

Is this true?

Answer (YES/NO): YES